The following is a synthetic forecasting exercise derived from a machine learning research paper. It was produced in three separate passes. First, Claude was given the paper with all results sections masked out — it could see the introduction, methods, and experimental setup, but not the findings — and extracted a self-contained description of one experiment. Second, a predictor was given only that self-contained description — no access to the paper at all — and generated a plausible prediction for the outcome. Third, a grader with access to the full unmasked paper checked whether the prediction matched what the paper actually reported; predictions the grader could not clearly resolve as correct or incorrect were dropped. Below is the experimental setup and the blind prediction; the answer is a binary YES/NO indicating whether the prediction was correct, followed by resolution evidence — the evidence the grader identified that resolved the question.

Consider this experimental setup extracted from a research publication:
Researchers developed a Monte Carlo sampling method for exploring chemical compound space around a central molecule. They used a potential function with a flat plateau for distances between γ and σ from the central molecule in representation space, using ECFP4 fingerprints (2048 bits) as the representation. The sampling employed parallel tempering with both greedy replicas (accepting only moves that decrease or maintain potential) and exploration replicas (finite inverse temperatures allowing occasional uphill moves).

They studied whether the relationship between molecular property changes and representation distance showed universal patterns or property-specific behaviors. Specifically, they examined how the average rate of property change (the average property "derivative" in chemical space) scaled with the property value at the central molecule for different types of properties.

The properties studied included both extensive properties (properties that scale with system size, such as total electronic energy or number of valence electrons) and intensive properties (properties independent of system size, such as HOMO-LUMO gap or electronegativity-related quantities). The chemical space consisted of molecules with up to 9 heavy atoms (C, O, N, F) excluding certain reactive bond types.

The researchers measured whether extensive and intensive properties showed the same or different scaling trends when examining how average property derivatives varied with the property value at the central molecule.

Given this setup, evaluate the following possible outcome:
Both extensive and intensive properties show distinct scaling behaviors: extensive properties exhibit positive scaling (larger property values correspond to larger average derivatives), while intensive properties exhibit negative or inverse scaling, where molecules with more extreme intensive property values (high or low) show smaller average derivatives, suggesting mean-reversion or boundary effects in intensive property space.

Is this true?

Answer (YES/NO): NO